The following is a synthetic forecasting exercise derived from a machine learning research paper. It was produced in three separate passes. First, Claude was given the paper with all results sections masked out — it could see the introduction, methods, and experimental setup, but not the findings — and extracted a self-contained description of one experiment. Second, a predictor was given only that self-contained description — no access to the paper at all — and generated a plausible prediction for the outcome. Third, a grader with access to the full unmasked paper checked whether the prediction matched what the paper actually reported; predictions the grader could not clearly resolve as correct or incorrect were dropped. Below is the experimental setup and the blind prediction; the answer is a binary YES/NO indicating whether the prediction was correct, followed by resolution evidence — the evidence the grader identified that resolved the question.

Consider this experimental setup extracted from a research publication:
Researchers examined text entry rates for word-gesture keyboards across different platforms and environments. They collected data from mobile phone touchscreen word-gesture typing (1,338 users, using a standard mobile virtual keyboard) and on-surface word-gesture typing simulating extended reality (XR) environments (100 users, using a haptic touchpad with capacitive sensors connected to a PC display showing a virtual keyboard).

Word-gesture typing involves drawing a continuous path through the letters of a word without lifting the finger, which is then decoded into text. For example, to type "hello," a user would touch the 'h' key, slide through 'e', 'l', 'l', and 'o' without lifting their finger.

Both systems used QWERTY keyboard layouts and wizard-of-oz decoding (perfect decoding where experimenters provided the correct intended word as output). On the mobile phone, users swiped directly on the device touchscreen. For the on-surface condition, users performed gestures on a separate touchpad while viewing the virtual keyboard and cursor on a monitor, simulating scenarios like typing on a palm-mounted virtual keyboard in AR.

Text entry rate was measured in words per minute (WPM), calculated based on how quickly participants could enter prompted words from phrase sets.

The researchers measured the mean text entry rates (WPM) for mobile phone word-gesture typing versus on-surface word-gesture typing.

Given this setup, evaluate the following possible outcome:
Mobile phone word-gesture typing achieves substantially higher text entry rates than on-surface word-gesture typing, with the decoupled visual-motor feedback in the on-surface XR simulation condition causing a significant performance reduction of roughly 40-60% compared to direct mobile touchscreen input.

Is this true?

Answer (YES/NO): NO